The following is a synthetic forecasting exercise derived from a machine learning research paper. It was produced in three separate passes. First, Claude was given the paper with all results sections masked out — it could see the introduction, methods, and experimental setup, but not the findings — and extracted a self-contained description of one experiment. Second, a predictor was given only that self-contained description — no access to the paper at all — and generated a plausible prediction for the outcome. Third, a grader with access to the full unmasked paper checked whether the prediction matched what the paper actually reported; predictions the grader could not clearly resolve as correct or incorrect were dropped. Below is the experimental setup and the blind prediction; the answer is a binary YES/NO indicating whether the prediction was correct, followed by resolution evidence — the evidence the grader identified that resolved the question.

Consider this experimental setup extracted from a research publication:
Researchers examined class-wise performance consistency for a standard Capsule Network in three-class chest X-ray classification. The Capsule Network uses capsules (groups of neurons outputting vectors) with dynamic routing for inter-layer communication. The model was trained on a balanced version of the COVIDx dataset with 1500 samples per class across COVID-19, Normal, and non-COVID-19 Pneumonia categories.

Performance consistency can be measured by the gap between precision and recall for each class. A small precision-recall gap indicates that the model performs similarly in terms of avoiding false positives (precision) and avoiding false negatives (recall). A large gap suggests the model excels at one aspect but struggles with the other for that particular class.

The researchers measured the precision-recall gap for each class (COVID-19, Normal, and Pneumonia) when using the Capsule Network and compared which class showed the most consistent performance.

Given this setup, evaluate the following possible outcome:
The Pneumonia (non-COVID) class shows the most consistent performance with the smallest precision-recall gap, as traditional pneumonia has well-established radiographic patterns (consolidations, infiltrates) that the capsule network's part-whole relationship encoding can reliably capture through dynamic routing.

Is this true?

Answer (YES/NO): NO